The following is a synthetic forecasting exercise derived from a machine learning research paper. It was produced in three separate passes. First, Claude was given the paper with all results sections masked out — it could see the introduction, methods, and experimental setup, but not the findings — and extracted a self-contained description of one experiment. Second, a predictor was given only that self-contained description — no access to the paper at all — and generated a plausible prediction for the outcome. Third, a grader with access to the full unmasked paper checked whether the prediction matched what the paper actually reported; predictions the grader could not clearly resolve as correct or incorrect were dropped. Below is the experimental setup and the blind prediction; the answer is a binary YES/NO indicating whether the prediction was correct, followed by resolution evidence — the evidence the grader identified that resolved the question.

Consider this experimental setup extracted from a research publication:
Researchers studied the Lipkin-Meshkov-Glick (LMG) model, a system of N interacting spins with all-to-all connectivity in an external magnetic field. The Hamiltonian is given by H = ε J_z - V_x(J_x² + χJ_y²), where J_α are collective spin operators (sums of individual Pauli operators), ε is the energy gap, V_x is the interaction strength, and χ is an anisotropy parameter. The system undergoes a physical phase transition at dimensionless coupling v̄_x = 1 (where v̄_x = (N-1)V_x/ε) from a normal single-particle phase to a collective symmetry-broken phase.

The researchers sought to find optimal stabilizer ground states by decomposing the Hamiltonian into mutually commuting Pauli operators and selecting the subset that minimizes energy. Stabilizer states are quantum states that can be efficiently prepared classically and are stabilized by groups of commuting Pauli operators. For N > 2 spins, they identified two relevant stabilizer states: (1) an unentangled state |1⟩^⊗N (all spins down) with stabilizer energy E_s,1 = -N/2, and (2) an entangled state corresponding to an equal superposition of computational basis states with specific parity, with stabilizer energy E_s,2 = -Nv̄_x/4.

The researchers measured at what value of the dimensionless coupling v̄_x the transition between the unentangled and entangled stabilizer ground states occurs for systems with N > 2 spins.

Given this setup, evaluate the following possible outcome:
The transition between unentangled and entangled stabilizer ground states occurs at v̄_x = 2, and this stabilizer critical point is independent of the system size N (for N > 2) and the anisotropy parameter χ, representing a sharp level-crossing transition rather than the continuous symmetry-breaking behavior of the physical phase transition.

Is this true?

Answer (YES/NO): YES